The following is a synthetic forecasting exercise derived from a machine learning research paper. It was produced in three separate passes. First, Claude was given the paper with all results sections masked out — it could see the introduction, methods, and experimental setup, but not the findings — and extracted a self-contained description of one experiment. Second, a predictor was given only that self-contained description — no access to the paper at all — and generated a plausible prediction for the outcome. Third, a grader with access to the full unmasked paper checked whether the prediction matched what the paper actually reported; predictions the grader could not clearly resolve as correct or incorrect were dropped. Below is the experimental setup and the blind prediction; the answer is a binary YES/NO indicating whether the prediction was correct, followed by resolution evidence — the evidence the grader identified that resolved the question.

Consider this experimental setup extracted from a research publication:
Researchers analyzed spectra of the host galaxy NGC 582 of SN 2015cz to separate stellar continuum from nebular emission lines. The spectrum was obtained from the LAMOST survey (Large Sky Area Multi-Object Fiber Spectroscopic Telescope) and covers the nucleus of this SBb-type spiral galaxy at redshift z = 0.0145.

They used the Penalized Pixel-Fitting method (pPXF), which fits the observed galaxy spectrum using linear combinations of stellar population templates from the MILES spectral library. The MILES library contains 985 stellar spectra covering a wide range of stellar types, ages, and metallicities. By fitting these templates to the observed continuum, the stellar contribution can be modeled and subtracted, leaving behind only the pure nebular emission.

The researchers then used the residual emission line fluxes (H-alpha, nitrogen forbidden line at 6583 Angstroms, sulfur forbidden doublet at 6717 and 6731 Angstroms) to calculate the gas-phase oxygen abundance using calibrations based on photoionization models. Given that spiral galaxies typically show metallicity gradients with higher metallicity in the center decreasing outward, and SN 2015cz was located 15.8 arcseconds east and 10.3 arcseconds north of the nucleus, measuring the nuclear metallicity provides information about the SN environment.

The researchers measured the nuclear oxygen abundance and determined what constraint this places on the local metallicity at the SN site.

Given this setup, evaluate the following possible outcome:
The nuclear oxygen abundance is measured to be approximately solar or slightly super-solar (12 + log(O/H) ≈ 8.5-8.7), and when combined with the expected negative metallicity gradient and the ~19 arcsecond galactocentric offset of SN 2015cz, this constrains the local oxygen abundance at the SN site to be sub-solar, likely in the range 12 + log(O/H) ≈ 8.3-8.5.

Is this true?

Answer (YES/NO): NO